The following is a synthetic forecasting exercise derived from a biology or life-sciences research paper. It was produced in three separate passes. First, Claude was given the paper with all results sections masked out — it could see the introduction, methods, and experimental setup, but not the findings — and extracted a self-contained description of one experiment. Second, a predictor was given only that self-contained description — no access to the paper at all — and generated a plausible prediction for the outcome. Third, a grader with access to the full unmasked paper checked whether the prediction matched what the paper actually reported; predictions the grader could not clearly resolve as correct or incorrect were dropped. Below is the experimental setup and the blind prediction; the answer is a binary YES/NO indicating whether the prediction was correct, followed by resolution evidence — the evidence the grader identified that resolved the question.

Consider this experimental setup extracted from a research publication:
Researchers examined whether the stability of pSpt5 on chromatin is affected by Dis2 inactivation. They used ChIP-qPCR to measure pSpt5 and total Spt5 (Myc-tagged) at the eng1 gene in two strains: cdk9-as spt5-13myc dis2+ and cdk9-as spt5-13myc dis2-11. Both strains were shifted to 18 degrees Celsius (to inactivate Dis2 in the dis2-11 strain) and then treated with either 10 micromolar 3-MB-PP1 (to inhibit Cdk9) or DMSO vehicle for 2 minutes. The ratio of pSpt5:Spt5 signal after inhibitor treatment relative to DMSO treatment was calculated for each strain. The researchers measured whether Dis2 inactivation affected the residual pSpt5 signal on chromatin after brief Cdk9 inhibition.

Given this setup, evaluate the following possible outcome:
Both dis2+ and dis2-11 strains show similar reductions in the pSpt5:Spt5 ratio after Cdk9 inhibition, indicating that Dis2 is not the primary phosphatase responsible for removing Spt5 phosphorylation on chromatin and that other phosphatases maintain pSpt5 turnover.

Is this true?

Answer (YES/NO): NO